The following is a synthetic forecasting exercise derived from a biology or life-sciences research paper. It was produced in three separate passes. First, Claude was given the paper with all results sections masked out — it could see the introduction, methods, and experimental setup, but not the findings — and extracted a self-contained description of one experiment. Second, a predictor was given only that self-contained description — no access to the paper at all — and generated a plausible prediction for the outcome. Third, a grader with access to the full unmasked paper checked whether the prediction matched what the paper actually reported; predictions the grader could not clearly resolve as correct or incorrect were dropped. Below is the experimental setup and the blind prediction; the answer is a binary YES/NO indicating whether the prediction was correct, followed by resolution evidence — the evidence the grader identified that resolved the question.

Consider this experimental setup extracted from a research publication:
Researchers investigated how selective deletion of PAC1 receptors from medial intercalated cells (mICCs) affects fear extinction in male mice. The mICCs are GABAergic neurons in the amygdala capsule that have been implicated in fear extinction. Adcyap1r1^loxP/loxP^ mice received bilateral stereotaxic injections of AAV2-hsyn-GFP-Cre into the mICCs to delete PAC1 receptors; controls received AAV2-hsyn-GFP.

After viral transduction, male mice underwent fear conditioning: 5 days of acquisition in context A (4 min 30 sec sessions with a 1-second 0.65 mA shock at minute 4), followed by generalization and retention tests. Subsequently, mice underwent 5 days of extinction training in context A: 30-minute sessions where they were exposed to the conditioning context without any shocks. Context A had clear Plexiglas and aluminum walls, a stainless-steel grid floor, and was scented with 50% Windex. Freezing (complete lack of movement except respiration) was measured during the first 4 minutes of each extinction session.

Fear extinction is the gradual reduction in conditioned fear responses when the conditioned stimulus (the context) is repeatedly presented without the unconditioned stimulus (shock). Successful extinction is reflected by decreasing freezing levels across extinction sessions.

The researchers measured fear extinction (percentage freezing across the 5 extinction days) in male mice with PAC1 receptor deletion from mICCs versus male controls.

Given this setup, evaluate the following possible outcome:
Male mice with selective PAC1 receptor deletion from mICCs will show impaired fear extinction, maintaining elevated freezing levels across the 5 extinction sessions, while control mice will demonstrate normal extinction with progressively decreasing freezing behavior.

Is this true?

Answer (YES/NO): YES